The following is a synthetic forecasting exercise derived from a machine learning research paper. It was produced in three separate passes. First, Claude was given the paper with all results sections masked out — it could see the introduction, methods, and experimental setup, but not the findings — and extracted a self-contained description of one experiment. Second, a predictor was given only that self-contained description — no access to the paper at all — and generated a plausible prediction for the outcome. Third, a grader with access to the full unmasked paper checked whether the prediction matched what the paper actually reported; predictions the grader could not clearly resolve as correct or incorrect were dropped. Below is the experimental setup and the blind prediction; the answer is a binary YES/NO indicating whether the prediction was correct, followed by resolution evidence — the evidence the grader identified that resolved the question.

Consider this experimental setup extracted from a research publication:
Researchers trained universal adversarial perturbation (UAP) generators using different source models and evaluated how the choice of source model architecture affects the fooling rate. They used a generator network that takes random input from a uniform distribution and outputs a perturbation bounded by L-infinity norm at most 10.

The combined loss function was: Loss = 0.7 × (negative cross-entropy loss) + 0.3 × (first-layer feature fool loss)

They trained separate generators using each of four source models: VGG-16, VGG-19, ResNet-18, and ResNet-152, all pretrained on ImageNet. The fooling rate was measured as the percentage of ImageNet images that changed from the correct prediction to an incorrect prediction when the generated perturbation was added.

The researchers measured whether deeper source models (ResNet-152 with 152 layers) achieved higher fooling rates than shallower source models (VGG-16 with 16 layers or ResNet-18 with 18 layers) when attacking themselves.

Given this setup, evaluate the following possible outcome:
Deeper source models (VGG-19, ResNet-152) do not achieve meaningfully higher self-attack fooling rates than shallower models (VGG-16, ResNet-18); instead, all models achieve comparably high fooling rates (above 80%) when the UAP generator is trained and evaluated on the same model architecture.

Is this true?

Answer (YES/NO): YES